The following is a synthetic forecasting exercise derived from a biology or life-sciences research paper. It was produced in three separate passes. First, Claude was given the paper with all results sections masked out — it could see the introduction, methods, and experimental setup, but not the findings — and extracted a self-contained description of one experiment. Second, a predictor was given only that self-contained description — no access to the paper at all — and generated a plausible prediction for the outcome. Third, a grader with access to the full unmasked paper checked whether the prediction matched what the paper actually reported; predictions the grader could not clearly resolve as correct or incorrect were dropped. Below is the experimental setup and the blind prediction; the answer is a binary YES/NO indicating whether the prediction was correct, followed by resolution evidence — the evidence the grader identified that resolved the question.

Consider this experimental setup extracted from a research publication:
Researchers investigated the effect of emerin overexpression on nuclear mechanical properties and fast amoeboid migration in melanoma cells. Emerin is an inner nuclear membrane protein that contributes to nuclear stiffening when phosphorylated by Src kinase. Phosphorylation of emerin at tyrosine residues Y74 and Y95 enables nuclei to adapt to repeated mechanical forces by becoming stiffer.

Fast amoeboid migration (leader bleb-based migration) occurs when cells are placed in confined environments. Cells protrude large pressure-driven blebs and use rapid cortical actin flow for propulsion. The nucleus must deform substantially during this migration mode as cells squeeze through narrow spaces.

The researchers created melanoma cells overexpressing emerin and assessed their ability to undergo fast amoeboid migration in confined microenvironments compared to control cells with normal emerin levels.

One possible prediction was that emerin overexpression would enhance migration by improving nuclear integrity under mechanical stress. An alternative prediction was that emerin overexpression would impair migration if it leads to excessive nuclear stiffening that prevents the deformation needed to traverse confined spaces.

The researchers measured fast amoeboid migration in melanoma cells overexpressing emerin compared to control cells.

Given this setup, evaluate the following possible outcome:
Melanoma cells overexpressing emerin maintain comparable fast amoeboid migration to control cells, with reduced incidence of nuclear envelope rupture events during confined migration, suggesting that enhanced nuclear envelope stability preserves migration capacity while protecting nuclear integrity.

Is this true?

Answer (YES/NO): NO